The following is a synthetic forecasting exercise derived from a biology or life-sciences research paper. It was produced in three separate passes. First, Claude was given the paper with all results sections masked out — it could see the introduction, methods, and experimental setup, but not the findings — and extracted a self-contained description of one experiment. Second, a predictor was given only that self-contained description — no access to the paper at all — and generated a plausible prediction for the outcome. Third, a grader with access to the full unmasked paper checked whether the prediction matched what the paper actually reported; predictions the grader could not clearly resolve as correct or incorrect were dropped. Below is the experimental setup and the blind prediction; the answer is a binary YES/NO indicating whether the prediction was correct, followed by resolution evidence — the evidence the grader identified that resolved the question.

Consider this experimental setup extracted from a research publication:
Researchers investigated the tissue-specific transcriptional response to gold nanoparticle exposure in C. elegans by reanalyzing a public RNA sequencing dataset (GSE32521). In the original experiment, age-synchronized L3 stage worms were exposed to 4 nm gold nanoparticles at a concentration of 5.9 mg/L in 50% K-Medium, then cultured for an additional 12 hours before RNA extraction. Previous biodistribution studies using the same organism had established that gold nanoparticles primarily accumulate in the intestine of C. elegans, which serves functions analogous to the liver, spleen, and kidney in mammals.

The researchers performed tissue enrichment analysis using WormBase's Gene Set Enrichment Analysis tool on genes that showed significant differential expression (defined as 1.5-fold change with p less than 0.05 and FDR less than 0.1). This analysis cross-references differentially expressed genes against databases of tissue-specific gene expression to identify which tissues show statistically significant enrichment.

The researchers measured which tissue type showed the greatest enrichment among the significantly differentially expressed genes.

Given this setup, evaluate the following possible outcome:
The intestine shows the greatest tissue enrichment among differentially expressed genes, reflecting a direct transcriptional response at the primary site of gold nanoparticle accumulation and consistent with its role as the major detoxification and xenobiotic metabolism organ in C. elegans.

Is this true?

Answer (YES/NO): NO